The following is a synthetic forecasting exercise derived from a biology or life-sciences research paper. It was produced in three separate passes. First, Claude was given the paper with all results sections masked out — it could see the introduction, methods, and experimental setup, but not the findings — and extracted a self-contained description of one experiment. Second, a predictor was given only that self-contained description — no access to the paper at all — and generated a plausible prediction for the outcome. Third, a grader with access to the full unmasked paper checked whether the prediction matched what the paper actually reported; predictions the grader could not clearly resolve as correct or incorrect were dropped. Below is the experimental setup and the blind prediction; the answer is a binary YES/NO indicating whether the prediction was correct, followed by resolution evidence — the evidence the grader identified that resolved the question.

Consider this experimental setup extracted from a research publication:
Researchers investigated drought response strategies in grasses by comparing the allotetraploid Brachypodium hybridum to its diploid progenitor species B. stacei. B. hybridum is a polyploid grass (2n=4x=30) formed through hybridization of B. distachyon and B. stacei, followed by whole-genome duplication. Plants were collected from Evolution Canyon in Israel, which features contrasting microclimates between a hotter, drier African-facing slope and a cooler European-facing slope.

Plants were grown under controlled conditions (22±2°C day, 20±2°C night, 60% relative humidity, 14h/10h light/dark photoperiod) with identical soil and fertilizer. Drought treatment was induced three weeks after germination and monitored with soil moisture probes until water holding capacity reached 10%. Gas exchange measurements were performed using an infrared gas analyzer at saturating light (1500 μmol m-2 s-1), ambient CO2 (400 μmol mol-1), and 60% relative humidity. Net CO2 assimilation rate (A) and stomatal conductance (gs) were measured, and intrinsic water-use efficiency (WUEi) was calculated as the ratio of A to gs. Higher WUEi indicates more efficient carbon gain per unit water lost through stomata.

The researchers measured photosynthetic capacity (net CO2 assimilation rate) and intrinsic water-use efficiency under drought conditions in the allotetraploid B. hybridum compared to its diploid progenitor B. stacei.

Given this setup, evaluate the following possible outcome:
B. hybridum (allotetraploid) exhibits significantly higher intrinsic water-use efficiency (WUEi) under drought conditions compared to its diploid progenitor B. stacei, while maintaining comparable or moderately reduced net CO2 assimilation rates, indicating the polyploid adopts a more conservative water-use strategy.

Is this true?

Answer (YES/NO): NO